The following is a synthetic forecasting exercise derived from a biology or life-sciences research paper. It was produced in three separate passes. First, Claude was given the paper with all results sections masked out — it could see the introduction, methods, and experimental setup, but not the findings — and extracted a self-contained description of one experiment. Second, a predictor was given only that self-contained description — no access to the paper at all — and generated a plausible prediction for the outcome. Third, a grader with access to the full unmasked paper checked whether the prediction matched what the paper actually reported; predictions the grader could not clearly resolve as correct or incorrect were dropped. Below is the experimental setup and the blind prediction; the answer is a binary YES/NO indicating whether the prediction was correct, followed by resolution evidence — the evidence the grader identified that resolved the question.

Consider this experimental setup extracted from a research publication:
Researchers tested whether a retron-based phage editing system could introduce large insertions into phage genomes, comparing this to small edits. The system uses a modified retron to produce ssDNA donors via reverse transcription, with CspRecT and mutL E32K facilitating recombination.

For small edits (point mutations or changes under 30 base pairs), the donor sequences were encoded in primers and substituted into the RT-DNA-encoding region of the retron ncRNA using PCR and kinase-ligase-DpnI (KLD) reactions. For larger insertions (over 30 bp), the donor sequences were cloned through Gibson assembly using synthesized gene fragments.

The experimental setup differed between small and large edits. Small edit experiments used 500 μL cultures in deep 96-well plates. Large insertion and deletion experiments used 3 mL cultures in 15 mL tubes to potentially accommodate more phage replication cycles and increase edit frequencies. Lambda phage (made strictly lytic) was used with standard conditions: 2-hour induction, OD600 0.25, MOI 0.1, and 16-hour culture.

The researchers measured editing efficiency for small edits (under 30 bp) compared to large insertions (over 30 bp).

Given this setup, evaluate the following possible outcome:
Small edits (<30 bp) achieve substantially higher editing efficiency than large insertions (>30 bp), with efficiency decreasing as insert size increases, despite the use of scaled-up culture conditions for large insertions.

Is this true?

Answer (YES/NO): YES